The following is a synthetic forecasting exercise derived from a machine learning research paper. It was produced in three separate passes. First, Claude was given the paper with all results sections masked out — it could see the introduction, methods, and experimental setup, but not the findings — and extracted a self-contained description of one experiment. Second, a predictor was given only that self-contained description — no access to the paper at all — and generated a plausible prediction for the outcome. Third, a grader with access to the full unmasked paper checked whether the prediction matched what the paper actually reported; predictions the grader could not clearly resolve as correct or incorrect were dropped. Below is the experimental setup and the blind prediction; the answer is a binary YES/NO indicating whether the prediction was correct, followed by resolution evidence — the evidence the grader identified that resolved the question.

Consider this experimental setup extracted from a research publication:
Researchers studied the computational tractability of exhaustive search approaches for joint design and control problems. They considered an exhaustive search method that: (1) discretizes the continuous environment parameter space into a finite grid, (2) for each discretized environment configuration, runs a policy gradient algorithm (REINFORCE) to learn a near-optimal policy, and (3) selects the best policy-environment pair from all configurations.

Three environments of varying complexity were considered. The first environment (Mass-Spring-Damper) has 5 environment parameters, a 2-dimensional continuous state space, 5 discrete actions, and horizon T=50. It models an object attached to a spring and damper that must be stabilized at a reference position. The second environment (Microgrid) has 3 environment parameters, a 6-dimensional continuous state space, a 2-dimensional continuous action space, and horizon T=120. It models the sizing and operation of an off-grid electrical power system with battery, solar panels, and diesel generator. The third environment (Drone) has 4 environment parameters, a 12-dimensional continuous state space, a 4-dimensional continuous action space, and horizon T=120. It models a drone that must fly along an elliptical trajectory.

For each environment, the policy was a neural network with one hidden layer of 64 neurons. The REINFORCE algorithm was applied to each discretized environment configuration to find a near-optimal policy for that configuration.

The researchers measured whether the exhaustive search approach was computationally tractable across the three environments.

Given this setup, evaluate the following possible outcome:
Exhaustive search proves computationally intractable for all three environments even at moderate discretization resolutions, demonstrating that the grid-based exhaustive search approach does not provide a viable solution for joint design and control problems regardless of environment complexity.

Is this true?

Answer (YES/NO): NO